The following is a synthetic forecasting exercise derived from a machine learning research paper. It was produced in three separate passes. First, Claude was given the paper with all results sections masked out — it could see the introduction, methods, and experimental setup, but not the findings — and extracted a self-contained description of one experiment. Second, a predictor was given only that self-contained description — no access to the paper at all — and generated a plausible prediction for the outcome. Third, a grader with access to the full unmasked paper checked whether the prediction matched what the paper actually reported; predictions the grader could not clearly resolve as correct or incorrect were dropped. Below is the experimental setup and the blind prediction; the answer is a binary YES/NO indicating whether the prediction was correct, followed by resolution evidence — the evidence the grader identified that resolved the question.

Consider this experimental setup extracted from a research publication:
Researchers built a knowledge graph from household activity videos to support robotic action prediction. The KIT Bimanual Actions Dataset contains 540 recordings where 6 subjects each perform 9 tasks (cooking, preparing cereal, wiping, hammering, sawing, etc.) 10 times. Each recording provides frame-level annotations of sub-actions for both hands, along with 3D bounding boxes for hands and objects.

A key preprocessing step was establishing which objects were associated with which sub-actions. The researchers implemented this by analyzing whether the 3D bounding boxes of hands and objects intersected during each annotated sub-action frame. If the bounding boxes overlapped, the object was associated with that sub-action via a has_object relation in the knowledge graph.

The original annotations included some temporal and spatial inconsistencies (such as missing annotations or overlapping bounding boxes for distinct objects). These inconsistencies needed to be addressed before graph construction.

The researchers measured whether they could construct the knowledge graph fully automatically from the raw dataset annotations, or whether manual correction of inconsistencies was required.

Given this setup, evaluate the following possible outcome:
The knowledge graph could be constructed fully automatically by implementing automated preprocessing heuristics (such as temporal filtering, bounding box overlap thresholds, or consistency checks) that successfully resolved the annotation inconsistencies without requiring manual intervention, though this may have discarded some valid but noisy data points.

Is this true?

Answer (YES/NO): NO